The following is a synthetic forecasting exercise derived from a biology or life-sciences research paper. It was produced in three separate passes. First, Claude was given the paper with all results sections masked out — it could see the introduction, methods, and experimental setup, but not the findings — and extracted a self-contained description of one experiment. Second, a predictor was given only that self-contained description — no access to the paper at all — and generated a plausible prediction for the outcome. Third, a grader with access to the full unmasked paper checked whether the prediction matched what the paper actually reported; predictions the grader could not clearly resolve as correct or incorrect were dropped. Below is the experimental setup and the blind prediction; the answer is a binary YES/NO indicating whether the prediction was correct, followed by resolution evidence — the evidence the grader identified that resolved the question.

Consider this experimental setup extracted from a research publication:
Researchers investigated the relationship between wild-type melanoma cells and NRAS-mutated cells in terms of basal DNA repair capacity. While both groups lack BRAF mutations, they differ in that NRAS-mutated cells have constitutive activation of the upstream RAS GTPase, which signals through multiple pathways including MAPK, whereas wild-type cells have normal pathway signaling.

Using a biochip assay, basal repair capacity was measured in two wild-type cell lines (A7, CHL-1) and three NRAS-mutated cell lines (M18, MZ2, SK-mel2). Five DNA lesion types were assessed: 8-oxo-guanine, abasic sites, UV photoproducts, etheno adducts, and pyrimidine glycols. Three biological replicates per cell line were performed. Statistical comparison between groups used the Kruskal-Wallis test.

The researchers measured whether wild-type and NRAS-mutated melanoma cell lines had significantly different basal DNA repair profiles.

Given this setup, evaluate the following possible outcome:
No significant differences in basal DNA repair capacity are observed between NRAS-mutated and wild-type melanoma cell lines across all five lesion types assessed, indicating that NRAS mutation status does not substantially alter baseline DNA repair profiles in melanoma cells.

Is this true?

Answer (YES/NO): NO